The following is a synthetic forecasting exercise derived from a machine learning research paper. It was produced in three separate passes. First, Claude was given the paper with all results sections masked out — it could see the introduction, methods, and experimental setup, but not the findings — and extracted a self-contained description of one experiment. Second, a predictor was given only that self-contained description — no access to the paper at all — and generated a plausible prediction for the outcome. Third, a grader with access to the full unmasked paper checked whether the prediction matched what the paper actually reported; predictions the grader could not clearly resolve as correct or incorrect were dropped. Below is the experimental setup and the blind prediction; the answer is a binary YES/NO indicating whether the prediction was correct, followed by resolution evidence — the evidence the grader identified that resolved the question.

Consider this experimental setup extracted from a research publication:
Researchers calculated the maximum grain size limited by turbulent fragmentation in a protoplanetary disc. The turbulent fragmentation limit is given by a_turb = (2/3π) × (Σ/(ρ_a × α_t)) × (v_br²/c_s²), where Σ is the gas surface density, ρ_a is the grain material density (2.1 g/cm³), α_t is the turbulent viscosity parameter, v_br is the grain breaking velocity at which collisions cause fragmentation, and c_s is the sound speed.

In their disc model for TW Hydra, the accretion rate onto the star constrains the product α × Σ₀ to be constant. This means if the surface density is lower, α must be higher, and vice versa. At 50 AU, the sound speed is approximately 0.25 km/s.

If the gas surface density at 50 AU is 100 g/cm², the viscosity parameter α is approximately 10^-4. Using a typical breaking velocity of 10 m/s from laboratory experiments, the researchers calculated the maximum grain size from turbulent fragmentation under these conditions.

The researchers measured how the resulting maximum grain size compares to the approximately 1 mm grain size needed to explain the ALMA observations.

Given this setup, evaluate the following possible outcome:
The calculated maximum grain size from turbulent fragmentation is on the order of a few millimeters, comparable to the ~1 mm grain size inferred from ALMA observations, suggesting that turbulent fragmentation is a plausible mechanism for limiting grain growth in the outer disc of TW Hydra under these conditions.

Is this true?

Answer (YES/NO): NO